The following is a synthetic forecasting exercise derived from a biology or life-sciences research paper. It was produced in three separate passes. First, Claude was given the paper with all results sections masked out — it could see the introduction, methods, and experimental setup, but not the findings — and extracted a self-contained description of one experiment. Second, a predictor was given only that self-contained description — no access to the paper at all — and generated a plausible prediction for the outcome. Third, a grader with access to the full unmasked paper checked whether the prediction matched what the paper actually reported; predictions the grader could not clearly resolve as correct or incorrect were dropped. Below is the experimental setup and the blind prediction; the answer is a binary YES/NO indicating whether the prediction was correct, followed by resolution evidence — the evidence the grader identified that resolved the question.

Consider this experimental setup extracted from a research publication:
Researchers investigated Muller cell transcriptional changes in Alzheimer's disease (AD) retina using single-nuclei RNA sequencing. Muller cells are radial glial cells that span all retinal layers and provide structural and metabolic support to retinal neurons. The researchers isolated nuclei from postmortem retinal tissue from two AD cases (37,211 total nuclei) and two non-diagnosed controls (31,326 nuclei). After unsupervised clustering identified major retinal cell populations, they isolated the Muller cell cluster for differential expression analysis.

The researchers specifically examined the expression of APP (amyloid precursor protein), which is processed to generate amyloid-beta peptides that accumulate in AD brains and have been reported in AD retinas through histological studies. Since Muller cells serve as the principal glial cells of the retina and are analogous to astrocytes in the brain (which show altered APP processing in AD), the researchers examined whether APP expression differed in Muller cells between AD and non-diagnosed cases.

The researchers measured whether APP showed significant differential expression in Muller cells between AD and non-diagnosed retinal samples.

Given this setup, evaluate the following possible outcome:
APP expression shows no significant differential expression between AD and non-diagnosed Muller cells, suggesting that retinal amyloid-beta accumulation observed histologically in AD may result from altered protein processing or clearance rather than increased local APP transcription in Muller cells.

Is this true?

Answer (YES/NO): NO